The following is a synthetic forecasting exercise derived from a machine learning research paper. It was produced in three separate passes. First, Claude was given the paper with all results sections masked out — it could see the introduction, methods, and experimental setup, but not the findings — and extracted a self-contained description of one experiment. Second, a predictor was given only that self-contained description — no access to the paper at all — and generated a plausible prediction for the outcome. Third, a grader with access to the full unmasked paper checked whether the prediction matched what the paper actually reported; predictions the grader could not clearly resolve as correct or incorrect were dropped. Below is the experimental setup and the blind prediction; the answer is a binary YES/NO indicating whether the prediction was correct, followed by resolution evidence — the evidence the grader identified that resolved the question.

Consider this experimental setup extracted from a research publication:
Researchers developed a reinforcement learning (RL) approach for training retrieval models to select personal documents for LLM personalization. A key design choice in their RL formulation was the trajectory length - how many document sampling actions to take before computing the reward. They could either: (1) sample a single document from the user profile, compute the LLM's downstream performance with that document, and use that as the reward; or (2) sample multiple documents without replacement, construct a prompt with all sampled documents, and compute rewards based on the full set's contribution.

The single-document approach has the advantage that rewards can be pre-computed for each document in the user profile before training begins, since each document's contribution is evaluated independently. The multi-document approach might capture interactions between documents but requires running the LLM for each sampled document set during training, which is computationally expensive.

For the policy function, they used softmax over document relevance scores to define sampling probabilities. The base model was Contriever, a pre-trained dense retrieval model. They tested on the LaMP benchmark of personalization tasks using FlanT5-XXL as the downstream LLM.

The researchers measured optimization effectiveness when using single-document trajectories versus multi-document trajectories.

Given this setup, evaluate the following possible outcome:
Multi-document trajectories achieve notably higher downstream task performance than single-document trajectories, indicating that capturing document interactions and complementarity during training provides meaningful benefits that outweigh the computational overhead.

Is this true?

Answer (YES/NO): NO